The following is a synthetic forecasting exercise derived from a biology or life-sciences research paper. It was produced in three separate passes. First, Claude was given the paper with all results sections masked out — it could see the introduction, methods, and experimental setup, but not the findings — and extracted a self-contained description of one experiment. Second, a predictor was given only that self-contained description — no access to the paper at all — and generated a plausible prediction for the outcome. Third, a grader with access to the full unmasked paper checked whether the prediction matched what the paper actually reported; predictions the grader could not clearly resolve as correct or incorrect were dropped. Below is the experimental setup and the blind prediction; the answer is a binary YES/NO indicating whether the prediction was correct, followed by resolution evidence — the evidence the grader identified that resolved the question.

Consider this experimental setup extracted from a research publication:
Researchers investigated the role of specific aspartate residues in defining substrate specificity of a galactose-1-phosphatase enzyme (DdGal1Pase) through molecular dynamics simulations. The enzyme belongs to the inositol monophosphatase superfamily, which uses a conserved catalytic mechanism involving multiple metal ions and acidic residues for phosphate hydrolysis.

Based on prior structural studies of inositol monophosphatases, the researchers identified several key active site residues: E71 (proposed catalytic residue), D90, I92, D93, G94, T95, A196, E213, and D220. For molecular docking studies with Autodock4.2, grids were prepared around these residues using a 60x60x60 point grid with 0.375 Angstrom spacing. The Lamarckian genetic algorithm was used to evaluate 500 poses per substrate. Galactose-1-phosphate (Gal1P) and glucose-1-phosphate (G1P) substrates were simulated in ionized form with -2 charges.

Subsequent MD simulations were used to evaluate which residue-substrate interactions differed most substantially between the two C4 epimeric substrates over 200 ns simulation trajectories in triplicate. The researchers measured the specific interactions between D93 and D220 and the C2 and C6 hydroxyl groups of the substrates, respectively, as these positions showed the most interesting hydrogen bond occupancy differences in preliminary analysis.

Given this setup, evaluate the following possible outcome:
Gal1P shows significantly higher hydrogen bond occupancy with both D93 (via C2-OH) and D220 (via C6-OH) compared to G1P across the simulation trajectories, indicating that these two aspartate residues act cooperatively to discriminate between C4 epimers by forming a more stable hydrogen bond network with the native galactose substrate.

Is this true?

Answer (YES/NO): NO